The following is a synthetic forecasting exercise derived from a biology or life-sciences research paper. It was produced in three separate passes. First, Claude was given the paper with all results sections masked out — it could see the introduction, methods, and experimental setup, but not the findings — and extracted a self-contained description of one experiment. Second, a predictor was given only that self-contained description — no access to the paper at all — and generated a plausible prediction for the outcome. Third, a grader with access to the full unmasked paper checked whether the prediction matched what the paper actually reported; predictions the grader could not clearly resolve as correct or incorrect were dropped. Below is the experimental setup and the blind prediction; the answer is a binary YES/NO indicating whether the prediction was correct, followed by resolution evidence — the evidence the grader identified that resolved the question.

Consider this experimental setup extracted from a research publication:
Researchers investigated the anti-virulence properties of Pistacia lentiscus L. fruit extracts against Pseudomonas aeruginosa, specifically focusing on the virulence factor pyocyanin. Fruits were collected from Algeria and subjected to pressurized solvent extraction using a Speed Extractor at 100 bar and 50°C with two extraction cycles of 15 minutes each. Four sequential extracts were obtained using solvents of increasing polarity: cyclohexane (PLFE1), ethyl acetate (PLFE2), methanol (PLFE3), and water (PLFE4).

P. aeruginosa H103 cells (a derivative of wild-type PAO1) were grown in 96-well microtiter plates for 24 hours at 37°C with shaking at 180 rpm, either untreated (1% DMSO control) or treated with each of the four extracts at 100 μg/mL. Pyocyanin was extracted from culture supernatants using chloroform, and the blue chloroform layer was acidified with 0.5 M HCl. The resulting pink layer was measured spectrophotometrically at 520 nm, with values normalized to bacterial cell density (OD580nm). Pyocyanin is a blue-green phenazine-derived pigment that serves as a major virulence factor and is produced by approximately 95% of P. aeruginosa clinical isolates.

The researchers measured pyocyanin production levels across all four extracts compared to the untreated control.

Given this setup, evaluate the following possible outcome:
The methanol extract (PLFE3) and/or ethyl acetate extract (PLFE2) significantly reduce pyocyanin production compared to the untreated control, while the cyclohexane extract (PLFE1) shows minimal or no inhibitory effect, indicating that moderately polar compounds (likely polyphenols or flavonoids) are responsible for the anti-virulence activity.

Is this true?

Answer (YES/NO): NO